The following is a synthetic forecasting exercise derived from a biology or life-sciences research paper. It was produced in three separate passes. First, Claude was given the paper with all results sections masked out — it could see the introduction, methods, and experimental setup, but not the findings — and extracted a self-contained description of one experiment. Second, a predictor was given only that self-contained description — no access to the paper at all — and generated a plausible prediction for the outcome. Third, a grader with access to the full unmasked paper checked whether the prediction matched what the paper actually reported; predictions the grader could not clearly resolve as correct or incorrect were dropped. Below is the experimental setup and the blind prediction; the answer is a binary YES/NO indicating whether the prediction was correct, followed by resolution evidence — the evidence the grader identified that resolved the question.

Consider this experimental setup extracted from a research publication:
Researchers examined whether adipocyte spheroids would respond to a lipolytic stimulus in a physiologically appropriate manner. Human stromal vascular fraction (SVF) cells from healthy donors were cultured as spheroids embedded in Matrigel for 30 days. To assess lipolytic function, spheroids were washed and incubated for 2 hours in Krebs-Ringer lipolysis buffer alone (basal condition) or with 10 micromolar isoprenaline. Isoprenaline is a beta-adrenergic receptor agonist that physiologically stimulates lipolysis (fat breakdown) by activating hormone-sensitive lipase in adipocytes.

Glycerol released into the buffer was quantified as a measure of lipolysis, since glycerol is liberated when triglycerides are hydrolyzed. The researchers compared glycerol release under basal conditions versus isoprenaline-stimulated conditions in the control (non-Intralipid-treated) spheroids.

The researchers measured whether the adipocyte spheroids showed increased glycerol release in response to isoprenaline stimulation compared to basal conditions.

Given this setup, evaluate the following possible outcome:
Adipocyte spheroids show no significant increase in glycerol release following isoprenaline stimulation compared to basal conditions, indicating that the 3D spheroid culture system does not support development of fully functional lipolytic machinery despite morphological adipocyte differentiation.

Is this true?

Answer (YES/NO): NO